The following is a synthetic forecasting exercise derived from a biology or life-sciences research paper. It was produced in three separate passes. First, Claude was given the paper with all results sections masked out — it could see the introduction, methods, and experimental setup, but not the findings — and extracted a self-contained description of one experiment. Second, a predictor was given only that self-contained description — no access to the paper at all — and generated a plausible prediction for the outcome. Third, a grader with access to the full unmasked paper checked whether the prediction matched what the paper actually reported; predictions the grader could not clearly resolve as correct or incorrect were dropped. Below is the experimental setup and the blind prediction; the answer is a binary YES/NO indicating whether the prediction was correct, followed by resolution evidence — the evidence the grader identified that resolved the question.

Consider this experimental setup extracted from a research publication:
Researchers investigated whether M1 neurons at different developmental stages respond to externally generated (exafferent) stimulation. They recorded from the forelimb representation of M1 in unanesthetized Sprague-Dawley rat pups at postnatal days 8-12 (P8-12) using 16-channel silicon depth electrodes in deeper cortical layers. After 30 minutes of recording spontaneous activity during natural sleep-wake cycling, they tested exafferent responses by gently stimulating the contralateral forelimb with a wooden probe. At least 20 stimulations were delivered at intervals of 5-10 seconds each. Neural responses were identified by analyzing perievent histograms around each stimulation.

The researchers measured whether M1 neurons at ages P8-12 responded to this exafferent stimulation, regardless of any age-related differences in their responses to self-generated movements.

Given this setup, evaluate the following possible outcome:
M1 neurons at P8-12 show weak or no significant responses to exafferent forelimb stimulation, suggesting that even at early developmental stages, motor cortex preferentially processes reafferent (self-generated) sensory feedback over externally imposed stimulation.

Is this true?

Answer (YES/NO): NO